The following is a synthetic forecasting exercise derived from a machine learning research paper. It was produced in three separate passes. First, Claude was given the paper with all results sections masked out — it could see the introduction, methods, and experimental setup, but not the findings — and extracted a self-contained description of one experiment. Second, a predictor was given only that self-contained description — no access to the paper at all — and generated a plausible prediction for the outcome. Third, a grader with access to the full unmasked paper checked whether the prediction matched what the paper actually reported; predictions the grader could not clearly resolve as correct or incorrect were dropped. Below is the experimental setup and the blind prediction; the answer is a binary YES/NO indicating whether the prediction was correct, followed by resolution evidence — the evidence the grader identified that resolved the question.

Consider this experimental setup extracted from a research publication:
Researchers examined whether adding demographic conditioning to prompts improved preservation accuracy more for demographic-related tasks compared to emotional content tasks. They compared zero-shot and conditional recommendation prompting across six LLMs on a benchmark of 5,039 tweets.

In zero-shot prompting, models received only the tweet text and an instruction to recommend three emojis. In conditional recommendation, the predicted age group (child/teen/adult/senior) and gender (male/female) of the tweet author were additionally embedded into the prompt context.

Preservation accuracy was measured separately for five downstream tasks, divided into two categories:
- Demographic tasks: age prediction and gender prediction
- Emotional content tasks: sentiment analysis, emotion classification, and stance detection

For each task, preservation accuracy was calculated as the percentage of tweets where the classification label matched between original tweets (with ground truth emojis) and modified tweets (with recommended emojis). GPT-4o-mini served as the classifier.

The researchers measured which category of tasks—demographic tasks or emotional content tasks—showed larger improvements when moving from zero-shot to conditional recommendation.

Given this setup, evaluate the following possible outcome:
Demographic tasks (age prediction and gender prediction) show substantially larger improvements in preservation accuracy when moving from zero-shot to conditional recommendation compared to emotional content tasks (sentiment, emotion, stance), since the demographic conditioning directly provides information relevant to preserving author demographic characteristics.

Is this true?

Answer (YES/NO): YES